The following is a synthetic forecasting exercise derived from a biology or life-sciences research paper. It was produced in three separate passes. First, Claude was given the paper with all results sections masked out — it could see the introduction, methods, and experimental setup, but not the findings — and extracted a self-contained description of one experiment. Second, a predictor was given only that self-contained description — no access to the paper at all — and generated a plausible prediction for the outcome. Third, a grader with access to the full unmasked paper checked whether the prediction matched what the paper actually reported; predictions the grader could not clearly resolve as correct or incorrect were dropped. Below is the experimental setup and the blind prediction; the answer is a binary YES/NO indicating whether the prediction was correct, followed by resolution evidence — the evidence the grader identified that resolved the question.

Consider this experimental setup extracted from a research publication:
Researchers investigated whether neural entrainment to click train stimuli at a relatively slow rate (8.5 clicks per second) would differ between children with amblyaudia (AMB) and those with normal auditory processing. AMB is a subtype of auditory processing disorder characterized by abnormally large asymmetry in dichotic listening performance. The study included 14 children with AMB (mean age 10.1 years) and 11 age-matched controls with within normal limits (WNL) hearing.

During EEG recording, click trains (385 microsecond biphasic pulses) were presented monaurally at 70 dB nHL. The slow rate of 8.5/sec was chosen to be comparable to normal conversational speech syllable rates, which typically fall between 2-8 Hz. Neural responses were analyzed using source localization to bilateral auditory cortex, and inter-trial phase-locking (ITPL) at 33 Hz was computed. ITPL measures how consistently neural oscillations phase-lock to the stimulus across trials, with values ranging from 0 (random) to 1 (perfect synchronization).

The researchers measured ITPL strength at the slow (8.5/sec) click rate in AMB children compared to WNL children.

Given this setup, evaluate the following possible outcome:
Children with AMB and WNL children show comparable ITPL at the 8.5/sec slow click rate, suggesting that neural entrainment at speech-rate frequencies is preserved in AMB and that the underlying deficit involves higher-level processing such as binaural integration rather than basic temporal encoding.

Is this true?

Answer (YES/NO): NO